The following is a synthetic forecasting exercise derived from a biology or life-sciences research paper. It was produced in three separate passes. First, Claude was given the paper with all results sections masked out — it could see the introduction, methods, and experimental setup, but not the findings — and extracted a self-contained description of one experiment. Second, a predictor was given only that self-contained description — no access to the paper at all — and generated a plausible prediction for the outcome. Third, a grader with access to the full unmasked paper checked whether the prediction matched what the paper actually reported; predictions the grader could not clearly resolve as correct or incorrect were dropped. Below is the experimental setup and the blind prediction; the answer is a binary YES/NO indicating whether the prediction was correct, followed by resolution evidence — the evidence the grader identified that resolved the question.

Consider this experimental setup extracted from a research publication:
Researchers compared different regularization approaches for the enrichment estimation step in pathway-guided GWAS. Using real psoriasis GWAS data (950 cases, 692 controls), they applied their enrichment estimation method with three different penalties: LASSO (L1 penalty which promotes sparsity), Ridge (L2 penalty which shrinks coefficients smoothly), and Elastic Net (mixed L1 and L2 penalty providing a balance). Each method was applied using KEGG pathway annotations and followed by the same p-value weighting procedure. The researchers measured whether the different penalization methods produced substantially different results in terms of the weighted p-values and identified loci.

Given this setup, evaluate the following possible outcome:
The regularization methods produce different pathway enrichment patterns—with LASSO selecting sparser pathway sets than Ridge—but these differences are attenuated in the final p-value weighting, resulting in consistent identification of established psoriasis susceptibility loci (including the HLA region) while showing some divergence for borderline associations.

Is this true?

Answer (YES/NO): NO